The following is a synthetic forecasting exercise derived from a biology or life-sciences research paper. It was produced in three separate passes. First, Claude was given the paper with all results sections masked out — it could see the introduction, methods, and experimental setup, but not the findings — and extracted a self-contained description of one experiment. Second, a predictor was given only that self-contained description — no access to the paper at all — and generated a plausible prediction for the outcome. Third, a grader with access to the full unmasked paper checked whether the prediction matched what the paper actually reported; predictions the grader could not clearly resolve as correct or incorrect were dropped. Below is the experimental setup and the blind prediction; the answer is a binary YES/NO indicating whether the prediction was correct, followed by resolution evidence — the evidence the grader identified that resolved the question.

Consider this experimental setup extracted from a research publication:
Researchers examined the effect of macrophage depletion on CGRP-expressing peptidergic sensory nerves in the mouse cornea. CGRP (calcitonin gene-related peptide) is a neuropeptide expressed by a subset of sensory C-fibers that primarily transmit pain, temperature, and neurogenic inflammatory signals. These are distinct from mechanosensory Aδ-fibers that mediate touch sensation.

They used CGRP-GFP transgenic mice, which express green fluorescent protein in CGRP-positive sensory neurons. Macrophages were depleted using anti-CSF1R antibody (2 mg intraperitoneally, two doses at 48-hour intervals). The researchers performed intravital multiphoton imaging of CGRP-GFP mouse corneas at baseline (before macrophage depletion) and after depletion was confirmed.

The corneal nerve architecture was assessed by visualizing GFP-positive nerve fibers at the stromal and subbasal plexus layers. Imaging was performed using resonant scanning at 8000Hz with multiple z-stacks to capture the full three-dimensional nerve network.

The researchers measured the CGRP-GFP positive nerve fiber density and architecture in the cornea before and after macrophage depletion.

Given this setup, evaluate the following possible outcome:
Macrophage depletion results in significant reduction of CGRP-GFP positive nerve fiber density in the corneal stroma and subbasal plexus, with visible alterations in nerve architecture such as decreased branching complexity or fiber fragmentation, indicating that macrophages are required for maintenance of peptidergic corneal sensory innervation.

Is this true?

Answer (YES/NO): NO